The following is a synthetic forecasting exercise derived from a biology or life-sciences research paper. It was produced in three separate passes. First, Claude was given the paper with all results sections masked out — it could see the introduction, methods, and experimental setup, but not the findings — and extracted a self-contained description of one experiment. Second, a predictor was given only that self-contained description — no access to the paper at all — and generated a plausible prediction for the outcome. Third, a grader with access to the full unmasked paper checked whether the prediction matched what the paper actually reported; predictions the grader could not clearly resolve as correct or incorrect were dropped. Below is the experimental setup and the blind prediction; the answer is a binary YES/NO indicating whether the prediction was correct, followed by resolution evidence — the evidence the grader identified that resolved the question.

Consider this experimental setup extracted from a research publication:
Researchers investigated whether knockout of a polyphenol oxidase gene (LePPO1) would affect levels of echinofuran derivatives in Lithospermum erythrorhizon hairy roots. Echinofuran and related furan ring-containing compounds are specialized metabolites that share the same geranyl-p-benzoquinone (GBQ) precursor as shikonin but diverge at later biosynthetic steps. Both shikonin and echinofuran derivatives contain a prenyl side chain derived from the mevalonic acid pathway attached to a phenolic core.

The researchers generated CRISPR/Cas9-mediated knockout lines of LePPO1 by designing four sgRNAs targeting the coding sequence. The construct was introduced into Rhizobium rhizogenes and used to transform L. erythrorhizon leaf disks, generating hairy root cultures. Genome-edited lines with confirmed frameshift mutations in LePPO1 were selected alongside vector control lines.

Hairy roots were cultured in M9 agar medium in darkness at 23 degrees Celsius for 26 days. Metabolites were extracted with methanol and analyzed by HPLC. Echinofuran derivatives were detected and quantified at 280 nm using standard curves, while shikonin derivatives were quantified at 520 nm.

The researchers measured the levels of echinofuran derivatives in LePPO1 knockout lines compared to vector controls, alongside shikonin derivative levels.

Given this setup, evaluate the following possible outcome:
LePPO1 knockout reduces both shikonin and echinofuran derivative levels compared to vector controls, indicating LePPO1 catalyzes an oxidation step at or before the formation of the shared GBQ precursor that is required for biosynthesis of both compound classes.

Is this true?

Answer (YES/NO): NO